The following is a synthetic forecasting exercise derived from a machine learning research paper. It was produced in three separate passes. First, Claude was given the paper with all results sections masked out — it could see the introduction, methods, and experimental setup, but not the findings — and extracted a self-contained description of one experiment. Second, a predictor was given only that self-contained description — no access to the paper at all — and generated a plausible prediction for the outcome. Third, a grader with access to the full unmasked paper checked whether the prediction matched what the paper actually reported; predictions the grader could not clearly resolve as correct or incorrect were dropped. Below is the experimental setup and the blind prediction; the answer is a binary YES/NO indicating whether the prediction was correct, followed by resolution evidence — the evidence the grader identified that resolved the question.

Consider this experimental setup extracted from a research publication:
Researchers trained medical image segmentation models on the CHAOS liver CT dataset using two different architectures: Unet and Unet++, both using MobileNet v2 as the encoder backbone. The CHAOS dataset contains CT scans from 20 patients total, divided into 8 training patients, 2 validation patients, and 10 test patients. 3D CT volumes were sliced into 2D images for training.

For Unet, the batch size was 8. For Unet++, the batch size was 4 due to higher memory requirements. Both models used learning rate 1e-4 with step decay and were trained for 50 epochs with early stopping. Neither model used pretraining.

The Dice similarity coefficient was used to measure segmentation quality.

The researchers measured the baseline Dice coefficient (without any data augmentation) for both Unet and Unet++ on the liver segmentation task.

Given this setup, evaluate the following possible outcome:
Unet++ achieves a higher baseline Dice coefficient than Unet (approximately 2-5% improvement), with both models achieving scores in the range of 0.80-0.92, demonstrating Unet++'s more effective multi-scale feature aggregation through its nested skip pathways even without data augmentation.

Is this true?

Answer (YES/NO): NO